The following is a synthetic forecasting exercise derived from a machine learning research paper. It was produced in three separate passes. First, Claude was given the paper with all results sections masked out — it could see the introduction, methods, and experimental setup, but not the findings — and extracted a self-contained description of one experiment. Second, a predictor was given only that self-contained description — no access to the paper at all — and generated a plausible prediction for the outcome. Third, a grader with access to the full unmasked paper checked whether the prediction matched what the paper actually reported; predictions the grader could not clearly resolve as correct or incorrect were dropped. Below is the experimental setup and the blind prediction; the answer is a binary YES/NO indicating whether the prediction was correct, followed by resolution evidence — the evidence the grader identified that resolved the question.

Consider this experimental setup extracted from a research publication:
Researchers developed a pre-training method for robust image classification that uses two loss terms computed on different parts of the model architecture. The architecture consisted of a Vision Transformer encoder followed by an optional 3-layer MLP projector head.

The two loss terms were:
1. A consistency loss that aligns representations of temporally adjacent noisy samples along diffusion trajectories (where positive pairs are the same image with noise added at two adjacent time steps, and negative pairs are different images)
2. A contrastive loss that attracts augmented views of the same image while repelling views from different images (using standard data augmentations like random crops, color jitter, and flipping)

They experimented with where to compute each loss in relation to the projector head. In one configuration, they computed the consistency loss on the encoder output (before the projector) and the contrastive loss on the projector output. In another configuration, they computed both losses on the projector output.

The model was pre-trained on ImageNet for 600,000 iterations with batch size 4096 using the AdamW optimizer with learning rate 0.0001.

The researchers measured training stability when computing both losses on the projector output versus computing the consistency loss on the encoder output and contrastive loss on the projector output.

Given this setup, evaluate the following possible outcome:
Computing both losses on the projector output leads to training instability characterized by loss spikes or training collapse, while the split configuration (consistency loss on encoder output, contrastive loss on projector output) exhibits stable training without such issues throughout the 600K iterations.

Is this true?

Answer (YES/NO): NO